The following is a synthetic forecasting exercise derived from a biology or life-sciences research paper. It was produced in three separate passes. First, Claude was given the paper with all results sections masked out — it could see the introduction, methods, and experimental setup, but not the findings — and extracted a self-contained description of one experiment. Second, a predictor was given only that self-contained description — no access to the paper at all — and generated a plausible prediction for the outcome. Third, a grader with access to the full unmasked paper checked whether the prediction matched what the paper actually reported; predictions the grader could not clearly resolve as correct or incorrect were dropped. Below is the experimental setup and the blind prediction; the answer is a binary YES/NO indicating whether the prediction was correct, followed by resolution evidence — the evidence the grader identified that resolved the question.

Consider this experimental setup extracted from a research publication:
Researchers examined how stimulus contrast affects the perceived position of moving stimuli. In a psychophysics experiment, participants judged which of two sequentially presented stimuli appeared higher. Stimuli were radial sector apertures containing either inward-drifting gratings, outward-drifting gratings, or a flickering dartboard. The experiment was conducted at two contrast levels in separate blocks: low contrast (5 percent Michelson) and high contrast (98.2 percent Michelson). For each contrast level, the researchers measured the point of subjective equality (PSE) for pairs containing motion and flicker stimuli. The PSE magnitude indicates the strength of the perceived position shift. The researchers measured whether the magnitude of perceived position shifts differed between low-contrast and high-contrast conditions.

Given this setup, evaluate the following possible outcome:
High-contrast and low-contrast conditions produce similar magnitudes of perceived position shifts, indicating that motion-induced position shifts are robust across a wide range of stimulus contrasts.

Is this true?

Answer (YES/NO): NO